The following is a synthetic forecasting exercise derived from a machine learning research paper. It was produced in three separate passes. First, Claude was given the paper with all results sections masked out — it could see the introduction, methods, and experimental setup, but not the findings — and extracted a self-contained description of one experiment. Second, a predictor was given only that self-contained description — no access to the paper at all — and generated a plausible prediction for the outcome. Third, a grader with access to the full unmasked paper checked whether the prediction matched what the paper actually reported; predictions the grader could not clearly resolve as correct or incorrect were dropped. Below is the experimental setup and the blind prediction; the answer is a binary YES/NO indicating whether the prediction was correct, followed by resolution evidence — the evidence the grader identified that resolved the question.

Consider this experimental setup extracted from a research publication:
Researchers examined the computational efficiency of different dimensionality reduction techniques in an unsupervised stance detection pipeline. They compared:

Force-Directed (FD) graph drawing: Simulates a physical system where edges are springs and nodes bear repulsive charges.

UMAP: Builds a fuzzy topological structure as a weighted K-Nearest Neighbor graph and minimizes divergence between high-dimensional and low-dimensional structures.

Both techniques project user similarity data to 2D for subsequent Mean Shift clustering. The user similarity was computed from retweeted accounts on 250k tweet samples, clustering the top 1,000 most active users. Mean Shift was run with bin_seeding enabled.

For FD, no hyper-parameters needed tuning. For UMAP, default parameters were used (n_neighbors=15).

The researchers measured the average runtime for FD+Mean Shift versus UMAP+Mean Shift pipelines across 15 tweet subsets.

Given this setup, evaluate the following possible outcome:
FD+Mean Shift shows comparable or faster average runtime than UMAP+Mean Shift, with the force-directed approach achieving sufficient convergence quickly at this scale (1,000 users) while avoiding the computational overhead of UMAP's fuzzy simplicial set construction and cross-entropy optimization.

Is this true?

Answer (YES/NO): NO